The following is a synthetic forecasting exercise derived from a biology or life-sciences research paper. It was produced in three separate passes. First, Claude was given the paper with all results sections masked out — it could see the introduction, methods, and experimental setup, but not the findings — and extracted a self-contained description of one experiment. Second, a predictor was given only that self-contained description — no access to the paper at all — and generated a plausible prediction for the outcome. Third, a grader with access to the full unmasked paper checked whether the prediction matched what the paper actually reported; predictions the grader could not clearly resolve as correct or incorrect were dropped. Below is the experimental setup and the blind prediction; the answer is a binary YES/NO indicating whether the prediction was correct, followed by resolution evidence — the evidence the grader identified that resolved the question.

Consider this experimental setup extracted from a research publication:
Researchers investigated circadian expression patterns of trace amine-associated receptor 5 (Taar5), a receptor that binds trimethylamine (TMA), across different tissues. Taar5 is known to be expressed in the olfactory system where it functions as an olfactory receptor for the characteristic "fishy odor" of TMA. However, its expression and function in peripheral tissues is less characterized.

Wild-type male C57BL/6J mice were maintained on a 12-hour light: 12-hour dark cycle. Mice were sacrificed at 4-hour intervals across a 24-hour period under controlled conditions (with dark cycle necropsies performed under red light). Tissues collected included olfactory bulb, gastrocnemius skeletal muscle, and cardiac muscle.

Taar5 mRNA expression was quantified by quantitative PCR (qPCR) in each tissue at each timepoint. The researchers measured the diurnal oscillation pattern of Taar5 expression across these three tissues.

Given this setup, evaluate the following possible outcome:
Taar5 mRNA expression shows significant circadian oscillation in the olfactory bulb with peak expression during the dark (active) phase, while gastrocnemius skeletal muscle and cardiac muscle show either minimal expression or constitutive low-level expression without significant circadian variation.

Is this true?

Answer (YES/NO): NO